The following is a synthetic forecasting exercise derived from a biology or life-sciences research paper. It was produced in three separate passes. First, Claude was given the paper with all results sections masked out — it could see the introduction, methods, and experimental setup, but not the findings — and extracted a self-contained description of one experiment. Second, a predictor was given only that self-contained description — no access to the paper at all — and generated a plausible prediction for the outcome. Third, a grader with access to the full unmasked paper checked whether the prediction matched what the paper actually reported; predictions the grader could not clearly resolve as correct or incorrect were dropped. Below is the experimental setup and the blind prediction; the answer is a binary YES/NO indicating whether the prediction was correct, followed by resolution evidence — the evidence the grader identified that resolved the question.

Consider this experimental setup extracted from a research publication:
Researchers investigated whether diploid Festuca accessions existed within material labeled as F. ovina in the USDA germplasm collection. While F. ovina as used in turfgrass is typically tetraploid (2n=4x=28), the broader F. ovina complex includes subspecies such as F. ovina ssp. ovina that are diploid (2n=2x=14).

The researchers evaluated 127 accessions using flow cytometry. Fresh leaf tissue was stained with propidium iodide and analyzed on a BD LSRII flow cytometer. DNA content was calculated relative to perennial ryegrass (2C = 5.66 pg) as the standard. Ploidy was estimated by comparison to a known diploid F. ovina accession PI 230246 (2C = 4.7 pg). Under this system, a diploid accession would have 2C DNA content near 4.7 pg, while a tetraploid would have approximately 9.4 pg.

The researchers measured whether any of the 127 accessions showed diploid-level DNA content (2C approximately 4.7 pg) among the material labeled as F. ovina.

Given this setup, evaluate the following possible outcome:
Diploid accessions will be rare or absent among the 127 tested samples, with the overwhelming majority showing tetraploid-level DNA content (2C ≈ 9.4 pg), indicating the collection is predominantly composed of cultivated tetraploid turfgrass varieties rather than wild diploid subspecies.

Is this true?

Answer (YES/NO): NO